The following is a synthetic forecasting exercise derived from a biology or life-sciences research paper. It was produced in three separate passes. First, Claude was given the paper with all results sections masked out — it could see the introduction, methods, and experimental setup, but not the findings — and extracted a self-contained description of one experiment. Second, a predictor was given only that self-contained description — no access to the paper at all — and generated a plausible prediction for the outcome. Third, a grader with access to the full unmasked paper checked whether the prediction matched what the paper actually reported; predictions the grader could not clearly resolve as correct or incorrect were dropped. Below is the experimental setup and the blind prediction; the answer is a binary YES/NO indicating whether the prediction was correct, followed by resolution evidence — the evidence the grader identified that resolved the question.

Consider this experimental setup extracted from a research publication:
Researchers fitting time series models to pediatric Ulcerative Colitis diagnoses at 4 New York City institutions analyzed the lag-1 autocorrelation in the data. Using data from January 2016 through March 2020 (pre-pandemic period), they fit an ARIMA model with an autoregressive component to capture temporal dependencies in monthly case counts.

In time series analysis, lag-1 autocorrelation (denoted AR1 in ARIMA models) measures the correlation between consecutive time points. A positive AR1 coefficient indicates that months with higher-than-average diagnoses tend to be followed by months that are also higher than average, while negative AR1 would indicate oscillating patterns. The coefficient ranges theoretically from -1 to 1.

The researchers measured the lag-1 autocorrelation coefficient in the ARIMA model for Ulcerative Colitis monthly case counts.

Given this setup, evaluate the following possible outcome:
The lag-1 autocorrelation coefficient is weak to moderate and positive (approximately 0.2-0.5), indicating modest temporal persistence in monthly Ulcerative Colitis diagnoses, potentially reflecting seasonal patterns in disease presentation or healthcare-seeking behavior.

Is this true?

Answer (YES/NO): YES